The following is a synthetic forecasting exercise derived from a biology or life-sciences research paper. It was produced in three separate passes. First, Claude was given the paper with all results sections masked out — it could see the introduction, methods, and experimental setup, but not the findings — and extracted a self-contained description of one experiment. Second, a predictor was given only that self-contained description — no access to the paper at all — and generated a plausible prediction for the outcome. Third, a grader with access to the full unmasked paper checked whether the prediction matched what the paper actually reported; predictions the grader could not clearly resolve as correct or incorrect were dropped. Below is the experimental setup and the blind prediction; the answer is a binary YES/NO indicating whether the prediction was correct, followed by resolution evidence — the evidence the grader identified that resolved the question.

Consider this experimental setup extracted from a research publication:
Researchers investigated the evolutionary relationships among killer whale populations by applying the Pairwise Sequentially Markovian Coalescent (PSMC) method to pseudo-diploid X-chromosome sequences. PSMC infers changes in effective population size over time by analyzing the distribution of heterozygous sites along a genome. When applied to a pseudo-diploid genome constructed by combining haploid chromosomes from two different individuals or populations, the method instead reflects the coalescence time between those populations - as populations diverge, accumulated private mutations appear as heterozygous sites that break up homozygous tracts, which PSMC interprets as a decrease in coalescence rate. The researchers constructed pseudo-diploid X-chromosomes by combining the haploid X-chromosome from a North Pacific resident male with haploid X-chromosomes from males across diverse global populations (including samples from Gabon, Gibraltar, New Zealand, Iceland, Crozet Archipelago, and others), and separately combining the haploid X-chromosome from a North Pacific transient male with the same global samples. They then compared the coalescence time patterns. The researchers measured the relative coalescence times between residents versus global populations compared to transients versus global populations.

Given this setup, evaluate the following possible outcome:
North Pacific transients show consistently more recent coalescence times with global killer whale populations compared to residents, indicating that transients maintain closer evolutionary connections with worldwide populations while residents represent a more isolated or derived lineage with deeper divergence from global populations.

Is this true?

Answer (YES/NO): NO